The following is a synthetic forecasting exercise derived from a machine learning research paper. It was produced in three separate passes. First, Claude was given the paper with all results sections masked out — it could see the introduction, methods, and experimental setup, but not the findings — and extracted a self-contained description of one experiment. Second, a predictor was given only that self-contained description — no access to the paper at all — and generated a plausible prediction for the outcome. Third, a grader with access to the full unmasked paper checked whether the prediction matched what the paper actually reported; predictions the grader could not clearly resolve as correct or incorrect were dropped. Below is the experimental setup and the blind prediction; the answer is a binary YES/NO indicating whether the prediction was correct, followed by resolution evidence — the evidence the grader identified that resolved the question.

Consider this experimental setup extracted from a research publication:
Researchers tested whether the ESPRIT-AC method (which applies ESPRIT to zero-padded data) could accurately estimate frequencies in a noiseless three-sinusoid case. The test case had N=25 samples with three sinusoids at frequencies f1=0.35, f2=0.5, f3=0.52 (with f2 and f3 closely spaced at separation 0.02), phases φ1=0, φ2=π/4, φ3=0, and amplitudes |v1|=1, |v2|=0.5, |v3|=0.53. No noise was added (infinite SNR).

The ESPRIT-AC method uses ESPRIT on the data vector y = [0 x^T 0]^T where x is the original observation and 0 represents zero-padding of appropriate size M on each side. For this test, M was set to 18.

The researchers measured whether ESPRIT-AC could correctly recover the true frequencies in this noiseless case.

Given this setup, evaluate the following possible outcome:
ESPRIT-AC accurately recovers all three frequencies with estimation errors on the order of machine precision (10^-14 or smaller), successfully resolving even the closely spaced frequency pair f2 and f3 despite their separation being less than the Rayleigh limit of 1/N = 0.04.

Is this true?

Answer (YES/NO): NO